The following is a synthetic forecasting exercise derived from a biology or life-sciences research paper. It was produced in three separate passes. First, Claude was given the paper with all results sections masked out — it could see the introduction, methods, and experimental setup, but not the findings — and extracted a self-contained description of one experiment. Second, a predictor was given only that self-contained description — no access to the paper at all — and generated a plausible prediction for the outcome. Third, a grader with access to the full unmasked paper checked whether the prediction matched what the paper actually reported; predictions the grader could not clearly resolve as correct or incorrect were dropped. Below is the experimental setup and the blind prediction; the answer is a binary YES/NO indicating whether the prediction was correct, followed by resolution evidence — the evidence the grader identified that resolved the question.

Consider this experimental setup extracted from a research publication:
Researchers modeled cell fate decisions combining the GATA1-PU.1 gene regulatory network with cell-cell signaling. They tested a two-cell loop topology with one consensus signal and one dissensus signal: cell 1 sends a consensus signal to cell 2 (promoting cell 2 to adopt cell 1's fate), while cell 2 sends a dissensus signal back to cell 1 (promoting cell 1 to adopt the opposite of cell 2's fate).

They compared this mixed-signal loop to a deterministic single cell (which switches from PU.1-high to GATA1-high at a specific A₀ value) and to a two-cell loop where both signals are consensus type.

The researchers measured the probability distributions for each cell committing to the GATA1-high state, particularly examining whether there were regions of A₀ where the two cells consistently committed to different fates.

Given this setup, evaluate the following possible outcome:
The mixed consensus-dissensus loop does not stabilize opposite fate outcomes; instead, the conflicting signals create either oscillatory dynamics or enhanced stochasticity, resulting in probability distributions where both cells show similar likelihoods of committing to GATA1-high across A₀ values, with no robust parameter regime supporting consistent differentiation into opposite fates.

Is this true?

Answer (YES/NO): NO